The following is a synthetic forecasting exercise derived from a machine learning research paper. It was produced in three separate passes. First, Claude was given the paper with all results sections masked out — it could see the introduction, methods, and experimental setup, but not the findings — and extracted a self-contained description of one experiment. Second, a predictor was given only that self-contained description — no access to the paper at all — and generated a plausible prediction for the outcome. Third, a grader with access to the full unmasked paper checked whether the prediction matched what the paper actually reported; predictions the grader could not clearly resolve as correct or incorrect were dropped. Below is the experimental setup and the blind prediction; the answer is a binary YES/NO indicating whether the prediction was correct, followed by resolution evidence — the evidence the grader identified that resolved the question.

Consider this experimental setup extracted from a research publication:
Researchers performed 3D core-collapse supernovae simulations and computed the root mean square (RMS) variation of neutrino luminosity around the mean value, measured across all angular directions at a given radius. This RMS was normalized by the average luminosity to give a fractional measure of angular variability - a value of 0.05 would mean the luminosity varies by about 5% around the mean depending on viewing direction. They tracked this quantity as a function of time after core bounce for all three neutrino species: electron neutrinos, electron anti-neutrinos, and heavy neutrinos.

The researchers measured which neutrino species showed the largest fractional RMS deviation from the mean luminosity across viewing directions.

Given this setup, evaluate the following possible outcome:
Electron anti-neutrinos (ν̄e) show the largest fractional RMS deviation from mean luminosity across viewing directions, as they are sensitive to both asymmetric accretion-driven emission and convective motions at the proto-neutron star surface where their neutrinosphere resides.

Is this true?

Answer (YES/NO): YES